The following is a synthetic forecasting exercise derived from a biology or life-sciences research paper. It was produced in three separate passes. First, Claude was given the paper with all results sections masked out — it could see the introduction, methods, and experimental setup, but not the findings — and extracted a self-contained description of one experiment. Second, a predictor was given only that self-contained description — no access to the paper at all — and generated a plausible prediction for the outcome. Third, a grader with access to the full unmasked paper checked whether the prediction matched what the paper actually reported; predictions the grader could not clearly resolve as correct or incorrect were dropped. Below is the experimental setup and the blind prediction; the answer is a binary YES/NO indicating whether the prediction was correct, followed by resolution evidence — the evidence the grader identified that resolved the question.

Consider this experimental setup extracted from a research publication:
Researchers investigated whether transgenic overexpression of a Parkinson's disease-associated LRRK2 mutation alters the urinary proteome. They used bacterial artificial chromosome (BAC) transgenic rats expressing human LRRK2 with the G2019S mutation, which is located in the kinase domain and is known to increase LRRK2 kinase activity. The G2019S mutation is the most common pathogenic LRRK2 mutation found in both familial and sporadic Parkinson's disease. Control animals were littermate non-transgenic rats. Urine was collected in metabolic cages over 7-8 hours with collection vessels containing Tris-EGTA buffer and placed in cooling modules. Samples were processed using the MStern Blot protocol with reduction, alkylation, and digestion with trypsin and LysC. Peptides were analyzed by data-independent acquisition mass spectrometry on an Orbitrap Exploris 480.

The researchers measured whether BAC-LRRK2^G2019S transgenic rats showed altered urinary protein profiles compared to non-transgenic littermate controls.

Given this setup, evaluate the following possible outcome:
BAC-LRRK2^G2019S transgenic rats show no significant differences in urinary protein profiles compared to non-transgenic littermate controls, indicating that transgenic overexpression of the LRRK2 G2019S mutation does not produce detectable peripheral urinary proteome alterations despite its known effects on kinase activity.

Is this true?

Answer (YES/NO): NO